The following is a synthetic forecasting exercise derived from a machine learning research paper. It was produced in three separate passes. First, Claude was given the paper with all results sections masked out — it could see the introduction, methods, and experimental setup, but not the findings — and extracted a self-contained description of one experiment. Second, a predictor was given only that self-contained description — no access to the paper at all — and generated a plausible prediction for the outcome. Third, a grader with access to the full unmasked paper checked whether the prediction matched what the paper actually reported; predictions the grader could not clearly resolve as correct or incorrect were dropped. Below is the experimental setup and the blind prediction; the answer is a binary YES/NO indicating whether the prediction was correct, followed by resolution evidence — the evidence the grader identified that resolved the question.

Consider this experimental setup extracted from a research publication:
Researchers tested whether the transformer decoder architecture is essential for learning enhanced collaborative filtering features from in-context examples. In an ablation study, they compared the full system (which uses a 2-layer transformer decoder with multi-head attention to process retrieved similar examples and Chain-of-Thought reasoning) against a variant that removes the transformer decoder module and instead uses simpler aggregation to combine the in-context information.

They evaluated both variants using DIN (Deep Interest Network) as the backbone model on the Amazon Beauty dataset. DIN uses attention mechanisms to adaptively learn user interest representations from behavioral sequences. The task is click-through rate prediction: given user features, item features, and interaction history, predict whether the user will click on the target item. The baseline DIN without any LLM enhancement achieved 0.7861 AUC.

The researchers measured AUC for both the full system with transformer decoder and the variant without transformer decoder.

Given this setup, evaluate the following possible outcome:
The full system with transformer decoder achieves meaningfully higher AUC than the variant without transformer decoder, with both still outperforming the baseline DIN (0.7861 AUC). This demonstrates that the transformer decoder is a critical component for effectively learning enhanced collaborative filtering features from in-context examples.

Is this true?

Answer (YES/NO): NO